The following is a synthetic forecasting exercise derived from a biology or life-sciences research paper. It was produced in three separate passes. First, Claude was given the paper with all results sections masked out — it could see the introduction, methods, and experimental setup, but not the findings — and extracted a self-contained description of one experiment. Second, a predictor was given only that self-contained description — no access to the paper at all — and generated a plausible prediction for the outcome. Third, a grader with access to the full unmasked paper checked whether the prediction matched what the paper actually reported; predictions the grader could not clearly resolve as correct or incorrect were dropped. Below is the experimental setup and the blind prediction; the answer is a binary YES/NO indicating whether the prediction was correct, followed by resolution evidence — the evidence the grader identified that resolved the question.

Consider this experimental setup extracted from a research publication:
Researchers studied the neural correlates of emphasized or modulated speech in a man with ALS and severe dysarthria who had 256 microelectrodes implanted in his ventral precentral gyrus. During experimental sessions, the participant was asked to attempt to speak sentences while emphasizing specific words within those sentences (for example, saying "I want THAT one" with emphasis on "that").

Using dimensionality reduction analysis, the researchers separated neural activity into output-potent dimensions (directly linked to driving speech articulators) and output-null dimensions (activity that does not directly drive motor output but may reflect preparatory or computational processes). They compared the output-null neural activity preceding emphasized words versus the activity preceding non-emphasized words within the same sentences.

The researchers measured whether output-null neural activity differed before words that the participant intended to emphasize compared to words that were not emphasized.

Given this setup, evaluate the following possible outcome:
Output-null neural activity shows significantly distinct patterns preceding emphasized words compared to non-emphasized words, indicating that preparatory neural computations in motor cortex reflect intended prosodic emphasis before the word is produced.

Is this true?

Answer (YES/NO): YES